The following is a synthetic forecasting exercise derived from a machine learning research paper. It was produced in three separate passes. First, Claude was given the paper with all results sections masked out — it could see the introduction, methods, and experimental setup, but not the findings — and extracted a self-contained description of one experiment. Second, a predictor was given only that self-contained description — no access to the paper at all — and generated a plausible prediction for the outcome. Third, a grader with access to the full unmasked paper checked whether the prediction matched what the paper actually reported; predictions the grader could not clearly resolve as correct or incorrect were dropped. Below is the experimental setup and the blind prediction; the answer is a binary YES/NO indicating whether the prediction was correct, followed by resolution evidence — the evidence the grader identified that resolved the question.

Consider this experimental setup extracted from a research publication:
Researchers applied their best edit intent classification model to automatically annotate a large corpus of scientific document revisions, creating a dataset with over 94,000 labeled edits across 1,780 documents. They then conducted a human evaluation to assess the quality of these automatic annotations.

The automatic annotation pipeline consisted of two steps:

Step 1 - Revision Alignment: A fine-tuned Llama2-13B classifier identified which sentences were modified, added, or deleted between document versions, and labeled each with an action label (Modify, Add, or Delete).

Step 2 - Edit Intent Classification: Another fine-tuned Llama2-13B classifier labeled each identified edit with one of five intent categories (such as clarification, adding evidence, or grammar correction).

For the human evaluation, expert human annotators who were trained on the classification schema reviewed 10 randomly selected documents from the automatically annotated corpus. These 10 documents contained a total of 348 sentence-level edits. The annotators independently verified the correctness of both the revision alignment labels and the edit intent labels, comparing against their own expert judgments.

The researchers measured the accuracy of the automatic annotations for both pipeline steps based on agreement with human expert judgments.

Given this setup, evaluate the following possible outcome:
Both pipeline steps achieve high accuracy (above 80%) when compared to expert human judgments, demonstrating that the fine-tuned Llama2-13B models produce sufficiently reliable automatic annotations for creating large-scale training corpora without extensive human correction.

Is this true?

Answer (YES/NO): YES